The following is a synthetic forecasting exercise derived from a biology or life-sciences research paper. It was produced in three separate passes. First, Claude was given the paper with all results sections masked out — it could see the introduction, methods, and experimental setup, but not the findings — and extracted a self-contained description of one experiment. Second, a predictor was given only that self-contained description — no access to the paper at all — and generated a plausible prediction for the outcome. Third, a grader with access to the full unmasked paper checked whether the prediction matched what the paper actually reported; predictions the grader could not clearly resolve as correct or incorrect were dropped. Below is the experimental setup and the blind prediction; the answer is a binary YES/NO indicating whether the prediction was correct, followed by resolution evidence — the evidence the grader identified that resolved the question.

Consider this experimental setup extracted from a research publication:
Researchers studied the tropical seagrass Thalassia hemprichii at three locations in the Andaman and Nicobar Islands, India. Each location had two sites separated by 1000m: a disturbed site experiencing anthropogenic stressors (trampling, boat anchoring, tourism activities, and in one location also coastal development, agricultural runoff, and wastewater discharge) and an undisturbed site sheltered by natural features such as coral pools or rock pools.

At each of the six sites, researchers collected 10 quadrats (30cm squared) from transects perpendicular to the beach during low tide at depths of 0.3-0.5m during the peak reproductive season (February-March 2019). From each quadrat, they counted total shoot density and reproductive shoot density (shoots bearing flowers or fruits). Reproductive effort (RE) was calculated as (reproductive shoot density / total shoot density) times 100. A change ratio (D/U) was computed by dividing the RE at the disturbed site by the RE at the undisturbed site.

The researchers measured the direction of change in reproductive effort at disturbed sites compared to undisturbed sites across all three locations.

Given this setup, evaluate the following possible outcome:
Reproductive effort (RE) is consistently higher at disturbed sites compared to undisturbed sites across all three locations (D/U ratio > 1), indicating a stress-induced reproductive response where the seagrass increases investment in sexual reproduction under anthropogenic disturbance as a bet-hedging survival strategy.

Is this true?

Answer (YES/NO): YES